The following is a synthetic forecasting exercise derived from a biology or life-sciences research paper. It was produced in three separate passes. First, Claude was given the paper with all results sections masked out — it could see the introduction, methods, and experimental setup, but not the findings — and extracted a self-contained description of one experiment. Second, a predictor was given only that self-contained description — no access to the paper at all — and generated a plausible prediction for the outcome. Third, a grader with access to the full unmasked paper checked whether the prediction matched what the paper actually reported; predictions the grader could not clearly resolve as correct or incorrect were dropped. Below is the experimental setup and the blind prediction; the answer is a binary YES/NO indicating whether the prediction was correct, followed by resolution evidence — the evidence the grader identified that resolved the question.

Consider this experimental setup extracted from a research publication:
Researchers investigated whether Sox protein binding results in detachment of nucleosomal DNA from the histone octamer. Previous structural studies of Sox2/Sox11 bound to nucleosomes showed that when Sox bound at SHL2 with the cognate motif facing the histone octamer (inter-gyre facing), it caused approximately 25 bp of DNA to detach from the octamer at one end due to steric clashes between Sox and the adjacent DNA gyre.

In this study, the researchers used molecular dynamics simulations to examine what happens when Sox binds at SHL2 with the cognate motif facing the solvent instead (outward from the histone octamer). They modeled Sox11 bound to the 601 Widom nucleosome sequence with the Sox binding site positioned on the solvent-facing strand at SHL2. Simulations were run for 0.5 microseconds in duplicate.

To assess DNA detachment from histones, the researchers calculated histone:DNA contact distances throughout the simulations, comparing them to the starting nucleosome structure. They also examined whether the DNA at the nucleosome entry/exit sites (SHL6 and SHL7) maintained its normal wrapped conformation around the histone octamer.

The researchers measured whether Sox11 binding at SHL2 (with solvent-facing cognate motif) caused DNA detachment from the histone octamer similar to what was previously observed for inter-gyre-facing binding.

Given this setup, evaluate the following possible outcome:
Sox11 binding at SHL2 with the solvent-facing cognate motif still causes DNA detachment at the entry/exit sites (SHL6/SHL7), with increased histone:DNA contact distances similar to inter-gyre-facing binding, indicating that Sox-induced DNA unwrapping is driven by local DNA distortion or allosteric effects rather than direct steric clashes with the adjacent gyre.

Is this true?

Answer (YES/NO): NO